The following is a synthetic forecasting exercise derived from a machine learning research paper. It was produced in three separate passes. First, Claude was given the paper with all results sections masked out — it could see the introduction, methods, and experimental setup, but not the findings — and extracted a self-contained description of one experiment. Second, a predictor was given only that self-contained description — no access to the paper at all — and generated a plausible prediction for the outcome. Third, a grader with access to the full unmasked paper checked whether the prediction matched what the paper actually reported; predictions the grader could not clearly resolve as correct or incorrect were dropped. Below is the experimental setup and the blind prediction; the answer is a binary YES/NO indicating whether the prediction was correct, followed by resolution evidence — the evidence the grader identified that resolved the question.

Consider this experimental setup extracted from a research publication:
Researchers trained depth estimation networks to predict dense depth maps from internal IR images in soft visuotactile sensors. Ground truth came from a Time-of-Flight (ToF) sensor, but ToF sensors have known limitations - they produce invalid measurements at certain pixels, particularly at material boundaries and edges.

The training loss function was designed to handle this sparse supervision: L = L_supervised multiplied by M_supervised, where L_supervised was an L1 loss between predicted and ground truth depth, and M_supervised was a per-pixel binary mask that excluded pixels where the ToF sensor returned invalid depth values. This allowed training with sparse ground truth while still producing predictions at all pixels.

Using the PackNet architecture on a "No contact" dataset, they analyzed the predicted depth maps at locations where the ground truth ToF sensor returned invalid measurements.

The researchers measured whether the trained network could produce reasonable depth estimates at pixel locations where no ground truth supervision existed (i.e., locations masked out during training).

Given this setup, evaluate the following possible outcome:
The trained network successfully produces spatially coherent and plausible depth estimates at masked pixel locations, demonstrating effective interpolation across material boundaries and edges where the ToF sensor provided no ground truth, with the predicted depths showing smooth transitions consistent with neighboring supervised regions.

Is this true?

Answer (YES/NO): NO